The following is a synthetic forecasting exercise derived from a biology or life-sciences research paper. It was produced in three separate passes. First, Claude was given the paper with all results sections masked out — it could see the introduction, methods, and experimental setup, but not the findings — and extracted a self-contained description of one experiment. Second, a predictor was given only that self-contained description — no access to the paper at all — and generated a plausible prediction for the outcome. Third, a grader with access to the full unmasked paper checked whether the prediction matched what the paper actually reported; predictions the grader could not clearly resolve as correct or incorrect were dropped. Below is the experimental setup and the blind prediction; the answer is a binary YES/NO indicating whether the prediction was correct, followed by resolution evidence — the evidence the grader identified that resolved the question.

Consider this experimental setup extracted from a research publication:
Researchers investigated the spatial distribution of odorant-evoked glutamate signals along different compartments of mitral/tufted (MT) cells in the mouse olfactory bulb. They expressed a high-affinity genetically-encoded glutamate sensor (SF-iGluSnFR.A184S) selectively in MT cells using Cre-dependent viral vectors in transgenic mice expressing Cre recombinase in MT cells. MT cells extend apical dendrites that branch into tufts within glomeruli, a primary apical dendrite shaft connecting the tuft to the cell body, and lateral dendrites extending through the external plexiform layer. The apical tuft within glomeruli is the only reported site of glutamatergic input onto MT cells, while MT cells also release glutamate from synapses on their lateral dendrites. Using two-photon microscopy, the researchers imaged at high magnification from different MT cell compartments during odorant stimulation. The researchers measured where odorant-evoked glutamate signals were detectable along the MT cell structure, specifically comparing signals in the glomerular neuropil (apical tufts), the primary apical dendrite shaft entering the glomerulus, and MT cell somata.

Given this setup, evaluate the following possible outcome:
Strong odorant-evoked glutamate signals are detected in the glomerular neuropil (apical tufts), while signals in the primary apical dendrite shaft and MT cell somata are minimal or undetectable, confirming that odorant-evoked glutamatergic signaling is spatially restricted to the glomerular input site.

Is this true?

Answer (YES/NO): YES